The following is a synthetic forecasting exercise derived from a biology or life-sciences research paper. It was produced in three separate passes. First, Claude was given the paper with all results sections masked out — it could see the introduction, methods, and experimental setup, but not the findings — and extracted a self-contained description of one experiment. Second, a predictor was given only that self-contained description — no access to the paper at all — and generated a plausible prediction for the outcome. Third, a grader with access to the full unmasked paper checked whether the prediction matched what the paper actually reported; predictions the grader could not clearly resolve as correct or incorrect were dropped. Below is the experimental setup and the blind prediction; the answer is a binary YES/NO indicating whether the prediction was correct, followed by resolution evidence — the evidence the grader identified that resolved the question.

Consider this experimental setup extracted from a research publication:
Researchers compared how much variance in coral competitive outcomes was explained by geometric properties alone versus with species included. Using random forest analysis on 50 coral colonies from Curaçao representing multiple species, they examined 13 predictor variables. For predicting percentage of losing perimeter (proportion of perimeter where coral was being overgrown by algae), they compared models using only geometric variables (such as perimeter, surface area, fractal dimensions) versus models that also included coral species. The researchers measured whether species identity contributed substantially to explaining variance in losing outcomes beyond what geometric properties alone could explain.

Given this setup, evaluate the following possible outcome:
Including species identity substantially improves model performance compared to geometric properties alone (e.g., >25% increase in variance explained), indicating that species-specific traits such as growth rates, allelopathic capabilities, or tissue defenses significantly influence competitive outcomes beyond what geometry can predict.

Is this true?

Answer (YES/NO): NO